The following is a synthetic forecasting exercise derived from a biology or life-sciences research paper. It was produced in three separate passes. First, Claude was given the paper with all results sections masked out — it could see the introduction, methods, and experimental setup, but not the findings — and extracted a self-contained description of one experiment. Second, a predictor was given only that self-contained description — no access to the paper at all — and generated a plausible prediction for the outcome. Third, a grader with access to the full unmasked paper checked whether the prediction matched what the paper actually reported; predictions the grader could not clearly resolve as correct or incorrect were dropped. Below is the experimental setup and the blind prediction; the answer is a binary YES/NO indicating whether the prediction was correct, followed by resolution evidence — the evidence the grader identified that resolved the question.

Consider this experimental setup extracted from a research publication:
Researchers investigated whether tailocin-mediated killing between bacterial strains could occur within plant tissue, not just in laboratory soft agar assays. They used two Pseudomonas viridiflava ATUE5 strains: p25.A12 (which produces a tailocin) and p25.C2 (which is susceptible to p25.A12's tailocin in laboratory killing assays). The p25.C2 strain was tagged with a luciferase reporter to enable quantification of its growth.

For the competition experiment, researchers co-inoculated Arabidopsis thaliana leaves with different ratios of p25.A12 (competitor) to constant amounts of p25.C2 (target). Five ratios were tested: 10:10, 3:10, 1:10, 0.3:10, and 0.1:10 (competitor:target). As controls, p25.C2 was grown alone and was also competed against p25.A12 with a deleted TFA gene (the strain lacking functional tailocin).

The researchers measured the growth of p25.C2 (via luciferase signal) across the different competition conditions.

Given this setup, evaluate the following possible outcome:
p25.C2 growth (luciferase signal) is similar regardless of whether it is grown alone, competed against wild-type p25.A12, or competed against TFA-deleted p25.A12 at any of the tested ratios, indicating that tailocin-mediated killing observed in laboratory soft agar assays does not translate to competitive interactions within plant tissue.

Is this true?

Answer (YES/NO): NO